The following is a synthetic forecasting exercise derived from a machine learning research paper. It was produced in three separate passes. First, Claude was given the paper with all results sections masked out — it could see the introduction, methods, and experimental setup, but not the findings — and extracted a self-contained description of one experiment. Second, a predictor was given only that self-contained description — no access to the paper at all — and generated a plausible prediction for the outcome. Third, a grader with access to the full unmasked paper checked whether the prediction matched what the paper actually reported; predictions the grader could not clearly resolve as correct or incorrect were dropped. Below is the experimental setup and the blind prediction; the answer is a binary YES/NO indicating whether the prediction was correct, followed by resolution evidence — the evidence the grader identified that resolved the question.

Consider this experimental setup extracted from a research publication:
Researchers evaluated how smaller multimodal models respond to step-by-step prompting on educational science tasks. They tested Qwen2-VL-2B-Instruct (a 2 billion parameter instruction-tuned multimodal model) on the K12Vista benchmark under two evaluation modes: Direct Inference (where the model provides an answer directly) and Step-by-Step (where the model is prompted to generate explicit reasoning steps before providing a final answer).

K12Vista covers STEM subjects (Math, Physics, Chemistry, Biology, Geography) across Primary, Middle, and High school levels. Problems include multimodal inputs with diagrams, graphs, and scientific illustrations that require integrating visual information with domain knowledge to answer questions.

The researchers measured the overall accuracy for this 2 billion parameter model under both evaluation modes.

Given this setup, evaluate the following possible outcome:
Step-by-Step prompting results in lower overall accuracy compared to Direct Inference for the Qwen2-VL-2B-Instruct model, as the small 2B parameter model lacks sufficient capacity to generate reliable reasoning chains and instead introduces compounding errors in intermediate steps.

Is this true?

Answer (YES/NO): YES